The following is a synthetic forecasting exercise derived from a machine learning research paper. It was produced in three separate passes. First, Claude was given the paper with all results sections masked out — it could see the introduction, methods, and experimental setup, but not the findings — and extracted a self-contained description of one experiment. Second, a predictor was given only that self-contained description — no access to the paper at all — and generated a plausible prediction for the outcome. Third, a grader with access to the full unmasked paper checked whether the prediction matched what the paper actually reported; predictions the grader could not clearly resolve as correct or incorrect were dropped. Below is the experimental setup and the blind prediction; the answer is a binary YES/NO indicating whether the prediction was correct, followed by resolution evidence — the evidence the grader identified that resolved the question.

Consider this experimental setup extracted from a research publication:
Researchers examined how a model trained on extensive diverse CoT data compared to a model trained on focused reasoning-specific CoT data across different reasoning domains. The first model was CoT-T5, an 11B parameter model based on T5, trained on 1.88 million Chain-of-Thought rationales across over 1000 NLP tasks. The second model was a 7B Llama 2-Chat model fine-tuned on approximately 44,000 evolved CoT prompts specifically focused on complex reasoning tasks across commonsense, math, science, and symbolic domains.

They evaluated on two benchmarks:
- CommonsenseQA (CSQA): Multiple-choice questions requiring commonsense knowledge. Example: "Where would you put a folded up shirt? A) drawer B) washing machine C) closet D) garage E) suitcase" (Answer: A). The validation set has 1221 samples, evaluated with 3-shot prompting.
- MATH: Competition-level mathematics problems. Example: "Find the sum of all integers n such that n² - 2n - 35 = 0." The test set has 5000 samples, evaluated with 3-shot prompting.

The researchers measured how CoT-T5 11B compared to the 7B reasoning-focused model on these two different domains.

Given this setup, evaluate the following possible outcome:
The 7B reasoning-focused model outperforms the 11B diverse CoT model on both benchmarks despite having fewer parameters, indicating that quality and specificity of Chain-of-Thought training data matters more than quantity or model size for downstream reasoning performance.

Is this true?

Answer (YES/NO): NO